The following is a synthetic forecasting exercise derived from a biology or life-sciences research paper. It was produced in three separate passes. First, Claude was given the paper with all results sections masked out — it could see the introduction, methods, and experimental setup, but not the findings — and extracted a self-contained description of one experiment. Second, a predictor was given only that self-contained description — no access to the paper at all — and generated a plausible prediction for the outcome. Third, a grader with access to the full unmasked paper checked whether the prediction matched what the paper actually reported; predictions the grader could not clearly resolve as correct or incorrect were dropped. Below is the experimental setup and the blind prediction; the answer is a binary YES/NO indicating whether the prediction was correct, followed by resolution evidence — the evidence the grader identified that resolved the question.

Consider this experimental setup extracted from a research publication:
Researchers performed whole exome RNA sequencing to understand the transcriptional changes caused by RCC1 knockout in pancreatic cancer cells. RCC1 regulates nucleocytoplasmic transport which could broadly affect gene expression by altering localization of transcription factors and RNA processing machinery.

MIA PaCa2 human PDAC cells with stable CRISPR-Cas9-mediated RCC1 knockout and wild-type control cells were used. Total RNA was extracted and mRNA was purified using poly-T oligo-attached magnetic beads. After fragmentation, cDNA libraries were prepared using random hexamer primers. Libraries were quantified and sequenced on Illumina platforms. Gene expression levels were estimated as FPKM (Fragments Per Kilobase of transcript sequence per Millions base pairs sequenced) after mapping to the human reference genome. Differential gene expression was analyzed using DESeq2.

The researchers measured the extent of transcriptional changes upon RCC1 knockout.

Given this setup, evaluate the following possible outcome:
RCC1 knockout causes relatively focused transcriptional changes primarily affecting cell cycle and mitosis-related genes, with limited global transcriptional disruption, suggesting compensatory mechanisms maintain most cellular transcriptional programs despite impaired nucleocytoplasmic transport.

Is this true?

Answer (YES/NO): NO